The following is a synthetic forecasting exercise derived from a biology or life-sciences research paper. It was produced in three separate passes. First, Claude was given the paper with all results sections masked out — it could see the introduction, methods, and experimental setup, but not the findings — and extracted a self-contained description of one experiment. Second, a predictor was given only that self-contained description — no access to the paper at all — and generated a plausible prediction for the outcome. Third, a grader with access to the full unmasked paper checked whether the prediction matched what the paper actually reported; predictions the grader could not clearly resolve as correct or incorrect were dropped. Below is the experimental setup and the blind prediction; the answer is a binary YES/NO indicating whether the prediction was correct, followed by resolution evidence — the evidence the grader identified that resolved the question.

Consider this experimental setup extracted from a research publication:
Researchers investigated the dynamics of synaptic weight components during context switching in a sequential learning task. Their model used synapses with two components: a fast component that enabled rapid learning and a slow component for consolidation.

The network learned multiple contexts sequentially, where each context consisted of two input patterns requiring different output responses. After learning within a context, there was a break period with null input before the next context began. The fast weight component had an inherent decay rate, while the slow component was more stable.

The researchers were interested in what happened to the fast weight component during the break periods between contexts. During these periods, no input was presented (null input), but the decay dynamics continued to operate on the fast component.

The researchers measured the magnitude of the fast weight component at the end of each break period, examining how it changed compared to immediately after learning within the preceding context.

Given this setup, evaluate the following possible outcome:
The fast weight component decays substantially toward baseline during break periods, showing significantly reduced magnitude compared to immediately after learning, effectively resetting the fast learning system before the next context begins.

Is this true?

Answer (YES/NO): YES